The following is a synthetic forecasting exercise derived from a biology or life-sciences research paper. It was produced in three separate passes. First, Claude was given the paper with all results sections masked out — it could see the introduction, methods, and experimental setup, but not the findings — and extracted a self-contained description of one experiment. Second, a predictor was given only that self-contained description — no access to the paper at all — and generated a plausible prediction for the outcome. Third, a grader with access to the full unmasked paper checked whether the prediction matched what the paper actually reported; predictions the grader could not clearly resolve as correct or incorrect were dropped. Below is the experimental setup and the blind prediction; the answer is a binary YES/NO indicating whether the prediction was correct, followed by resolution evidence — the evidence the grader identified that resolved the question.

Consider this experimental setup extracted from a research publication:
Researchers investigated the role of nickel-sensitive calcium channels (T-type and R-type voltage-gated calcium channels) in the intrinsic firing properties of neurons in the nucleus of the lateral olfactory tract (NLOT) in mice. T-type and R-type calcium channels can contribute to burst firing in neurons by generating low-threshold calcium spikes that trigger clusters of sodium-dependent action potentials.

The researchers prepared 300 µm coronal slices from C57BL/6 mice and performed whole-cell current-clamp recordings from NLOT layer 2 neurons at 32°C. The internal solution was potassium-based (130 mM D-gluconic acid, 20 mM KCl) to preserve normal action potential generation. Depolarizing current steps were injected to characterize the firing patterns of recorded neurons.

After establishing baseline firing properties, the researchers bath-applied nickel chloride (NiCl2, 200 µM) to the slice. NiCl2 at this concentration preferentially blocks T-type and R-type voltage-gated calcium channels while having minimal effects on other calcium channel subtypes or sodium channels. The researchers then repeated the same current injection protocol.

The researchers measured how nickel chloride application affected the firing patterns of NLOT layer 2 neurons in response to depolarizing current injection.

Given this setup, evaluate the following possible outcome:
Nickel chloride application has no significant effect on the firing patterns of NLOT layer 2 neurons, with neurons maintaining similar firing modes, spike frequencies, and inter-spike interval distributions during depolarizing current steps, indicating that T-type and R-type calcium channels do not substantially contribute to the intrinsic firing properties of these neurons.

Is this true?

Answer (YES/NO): NO